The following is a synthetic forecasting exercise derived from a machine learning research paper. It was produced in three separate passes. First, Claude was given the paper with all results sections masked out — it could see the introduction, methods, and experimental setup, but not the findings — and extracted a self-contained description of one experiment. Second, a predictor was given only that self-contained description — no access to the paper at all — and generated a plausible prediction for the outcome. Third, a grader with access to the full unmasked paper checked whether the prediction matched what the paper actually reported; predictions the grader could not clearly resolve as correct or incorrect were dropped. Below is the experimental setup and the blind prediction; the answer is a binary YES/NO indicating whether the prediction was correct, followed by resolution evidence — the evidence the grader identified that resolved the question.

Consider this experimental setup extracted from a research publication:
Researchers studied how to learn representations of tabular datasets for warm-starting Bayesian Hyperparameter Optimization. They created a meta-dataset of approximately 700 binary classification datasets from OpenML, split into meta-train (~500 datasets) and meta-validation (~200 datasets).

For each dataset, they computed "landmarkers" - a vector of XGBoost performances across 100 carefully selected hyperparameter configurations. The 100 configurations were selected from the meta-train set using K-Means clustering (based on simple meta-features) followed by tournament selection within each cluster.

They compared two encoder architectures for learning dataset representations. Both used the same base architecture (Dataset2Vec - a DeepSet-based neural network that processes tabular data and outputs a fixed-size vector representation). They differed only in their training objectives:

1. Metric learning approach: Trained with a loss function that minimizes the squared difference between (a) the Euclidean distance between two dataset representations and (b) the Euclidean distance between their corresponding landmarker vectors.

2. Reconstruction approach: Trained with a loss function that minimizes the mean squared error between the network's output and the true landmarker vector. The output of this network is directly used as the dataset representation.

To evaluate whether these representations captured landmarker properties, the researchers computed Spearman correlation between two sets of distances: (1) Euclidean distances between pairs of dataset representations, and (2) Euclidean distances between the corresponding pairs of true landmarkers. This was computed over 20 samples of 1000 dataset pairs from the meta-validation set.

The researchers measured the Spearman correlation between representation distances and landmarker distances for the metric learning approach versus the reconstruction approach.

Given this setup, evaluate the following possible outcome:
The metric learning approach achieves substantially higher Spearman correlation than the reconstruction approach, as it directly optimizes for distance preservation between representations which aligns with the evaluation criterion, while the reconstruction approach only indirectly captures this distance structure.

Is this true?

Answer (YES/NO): YES